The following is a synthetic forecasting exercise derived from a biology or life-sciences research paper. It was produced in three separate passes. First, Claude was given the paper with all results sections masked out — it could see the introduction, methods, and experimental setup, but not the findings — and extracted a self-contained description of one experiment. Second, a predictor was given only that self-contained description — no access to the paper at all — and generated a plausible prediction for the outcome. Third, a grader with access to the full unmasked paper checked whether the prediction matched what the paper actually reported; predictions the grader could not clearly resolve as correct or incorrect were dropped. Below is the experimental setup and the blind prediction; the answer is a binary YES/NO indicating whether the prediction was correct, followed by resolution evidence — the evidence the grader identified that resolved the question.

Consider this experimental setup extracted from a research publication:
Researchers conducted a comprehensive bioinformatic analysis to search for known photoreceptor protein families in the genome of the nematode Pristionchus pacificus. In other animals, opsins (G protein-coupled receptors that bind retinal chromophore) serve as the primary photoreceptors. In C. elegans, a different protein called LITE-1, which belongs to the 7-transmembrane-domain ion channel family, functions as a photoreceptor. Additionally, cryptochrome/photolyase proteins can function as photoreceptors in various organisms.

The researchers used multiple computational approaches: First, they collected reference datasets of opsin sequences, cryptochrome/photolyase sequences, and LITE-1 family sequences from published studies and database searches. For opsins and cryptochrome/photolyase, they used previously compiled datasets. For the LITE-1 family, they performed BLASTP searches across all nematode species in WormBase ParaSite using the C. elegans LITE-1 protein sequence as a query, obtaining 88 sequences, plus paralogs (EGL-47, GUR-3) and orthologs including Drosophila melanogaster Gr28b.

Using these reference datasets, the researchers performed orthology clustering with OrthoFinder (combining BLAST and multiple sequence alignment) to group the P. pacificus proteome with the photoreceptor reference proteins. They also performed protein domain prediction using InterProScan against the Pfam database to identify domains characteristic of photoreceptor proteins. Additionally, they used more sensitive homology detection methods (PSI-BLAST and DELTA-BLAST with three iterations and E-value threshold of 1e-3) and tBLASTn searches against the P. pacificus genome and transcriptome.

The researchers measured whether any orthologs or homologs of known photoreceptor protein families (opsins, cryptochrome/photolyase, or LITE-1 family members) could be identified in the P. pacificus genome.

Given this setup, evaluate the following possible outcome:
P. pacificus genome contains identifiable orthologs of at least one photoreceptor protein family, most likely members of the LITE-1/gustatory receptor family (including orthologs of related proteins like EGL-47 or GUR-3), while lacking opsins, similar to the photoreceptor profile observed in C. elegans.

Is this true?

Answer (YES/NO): NO